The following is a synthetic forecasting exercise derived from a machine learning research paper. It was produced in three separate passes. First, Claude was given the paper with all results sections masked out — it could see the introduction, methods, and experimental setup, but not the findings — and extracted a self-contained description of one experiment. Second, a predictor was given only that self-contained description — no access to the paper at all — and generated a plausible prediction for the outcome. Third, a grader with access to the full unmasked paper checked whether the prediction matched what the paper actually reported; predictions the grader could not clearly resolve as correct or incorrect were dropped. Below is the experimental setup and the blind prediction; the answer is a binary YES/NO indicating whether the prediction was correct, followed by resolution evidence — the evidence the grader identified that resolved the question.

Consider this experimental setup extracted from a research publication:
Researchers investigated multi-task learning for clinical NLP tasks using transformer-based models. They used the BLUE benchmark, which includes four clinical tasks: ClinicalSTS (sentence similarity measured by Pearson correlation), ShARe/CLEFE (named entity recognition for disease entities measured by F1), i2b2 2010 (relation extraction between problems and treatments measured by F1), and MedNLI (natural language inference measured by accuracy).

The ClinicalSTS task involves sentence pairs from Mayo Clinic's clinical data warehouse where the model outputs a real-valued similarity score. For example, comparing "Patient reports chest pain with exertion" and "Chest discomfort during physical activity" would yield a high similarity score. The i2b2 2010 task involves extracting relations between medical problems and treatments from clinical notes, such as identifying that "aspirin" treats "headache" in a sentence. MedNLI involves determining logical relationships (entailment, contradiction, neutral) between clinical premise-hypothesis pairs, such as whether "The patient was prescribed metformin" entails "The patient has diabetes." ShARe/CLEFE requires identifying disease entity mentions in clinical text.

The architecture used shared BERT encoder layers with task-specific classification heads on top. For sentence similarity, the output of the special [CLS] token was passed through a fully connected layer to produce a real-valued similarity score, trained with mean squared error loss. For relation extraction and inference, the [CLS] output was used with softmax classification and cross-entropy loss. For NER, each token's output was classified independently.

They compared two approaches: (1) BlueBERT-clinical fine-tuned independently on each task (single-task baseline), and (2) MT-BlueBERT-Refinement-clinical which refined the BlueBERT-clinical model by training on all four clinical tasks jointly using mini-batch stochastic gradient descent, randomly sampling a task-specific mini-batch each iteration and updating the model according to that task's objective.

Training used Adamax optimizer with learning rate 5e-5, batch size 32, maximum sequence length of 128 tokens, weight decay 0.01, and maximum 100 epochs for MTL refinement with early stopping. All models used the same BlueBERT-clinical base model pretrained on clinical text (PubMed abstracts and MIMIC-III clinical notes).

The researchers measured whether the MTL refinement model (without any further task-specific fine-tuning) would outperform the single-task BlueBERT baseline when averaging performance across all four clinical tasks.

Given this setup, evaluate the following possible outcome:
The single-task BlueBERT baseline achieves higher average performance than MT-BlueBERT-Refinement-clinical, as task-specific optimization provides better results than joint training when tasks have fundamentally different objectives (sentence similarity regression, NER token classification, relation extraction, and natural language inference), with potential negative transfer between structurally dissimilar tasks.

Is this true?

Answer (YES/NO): NO